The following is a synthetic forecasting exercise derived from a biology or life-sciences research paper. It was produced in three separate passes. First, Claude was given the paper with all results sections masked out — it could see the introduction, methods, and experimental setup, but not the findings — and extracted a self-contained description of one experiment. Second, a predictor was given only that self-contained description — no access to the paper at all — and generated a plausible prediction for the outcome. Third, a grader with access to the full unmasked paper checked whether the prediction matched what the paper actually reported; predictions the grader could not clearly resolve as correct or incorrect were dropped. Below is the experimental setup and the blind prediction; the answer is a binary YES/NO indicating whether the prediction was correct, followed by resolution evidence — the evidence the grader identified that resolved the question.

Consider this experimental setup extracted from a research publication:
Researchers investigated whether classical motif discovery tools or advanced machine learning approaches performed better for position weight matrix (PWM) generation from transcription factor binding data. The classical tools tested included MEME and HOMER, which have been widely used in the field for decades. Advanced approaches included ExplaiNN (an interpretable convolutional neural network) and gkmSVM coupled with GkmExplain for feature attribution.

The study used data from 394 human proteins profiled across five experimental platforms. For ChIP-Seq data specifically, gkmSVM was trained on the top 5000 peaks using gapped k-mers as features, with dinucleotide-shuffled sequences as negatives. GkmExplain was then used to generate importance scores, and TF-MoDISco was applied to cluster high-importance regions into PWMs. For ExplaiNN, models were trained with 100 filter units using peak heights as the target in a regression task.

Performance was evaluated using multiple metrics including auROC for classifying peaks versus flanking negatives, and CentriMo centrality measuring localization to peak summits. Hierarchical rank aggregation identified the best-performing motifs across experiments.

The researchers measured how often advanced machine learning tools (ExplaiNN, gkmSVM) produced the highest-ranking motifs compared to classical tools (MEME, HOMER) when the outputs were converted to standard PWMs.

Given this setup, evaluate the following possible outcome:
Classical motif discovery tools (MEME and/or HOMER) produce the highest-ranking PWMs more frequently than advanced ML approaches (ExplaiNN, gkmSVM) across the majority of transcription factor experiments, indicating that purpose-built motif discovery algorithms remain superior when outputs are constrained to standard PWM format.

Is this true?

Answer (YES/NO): YES